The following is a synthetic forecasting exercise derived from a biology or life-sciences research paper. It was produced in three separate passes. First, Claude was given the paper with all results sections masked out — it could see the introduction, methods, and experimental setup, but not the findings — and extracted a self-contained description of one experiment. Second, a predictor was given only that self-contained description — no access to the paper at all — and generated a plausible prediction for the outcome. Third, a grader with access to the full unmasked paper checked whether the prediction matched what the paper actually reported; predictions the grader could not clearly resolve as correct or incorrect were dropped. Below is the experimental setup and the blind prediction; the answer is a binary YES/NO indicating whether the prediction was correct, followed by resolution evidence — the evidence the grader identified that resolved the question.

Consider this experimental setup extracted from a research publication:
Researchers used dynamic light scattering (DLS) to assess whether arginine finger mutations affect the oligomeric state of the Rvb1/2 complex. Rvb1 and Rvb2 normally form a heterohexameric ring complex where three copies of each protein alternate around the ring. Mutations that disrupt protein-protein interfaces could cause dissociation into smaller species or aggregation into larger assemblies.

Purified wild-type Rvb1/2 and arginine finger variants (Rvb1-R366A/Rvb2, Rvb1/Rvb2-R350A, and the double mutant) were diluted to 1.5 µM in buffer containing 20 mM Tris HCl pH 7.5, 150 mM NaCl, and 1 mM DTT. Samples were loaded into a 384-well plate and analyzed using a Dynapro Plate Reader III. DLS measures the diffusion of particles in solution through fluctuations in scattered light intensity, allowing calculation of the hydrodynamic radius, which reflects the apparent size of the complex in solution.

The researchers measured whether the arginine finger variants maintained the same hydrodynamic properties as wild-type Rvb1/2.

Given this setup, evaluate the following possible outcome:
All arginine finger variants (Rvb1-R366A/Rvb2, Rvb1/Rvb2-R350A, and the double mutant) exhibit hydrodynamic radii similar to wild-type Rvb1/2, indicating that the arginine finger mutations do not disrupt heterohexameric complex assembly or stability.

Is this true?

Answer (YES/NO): YES